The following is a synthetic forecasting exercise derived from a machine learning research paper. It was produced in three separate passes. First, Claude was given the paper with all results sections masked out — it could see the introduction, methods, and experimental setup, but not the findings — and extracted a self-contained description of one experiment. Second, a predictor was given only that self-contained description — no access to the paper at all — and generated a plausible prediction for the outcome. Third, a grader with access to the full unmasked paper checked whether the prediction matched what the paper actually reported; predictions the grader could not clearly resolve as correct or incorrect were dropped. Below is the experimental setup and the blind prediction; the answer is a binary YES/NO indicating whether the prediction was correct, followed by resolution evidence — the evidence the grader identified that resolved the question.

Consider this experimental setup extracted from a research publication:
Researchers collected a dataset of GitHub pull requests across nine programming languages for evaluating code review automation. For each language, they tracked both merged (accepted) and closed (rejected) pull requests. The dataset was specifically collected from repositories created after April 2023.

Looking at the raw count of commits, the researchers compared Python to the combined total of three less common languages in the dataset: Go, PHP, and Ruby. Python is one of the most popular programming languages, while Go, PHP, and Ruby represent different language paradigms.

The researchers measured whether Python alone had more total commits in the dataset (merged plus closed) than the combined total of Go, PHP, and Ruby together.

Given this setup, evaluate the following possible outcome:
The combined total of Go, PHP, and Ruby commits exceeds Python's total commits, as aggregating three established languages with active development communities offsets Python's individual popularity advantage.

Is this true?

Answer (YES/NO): NO